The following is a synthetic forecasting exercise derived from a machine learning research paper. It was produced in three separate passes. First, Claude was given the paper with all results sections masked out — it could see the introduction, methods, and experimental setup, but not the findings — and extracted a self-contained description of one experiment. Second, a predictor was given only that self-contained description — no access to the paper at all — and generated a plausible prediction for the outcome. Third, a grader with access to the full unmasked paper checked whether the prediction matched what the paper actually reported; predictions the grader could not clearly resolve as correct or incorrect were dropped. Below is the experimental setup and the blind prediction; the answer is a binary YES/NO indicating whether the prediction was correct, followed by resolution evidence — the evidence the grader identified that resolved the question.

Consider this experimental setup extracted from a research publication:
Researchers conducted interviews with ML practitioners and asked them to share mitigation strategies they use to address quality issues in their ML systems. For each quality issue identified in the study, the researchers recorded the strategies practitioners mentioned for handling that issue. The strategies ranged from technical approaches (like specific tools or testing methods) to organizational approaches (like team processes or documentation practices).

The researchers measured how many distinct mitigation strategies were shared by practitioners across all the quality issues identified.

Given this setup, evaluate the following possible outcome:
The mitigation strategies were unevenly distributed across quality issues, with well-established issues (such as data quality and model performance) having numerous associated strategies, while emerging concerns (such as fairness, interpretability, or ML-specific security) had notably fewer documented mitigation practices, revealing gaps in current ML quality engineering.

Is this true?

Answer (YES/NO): NO